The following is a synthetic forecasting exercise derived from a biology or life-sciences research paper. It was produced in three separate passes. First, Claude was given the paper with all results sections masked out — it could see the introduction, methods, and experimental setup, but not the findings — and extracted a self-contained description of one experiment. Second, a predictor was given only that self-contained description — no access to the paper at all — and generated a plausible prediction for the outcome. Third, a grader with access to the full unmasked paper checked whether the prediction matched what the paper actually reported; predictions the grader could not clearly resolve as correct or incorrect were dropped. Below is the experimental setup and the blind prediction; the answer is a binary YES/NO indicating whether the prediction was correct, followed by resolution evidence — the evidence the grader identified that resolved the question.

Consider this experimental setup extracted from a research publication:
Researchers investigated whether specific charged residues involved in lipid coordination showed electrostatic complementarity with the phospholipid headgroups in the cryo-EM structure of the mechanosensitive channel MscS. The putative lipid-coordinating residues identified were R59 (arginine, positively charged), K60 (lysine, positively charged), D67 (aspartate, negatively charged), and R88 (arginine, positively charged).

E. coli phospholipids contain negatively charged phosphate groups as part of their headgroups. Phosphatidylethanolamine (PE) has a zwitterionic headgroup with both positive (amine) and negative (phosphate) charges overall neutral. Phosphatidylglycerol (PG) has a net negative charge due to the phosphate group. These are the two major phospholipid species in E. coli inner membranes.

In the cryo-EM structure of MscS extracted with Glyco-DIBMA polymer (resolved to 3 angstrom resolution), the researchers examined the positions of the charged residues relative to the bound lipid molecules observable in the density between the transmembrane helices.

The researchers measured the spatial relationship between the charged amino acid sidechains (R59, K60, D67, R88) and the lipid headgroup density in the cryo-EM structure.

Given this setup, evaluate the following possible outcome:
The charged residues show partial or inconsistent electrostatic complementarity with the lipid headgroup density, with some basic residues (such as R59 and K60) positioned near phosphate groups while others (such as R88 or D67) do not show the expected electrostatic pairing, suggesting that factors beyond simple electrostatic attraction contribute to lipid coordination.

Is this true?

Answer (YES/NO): NO